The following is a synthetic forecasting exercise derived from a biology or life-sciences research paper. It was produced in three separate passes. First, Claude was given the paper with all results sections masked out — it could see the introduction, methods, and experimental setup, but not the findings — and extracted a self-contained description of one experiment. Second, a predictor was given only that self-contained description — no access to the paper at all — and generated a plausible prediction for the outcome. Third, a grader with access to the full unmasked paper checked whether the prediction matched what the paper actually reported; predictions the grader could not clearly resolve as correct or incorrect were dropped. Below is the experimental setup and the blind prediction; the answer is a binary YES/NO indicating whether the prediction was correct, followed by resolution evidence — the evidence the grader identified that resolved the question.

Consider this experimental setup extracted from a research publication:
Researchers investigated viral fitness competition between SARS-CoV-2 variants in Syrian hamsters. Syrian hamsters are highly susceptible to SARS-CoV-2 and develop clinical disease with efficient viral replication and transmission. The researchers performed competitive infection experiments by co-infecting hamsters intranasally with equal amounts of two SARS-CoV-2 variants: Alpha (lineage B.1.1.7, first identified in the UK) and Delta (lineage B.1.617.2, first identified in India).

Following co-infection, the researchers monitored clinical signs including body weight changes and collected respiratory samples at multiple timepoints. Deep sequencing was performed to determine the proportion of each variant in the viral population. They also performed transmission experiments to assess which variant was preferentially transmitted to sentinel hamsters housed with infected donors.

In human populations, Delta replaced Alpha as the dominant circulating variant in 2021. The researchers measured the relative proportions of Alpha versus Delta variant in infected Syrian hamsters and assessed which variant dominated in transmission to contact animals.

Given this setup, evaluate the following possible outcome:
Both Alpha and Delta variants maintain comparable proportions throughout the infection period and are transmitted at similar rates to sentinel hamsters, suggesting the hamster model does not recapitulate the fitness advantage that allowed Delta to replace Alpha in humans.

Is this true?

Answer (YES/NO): NO